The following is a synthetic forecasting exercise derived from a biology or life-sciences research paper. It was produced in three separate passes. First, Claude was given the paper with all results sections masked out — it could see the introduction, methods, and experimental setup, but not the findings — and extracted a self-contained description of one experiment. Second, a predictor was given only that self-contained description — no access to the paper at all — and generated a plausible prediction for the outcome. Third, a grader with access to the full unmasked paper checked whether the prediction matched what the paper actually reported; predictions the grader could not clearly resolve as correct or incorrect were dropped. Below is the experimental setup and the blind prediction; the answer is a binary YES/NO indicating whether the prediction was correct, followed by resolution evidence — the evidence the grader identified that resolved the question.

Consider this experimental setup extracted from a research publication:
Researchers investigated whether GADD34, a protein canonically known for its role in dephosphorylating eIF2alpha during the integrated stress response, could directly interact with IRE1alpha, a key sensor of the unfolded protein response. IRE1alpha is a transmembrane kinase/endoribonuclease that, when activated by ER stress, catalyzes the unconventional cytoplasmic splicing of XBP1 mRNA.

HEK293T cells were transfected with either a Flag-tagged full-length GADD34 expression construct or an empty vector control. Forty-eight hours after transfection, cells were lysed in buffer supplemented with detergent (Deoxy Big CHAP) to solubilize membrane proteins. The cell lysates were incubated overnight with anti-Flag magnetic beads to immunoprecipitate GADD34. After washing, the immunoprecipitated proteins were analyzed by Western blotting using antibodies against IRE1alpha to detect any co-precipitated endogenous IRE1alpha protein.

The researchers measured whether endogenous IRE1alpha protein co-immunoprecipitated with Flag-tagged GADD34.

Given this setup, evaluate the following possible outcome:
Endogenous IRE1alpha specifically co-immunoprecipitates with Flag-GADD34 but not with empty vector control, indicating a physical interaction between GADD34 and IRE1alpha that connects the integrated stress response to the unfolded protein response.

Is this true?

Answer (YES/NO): YES